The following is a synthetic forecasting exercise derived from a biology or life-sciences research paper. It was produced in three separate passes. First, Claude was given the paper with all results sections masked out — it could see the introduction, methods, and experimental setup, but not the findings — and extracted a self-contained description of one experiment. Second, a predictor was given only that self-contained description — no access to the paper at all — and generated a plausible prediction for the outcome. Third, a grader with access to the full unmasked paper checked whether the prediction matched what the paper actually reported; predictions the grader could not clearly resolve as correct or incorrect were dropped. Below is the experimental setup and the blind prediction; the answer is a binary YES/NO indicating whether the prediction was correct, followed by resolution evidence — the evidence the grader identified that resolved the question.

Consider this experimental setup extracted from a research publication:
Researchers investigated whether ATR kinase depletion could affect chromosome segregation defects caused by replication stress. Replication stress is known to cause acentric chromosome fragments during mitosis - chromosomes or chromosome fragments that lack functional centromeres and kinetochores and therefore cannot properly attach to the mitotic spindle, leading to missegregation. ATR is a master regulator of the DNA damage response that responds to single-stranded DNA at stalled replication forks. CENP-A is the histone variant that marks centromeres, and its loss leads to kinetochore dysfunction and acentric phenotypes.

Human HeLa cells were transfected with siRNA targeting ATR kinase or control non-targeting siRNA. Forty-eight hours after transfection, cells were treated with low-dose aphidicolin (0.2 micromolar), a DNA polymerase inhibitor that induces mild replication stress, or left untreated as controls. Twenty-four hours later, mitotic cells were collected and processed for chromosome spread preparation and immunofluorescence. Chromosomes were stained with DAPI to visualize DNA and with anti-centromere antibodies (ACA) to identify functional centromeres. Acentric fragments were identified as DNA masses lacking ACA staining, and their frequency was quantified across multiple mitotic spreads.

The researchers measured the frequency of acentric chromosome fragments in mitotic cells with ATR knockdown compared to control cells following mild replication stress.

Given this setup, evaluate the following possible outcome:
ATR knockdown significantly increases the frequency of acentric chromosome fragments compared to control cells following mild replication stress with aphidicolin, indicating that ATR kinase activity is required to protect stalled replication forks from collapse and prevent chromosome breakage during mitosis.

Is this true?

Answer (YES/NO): NO